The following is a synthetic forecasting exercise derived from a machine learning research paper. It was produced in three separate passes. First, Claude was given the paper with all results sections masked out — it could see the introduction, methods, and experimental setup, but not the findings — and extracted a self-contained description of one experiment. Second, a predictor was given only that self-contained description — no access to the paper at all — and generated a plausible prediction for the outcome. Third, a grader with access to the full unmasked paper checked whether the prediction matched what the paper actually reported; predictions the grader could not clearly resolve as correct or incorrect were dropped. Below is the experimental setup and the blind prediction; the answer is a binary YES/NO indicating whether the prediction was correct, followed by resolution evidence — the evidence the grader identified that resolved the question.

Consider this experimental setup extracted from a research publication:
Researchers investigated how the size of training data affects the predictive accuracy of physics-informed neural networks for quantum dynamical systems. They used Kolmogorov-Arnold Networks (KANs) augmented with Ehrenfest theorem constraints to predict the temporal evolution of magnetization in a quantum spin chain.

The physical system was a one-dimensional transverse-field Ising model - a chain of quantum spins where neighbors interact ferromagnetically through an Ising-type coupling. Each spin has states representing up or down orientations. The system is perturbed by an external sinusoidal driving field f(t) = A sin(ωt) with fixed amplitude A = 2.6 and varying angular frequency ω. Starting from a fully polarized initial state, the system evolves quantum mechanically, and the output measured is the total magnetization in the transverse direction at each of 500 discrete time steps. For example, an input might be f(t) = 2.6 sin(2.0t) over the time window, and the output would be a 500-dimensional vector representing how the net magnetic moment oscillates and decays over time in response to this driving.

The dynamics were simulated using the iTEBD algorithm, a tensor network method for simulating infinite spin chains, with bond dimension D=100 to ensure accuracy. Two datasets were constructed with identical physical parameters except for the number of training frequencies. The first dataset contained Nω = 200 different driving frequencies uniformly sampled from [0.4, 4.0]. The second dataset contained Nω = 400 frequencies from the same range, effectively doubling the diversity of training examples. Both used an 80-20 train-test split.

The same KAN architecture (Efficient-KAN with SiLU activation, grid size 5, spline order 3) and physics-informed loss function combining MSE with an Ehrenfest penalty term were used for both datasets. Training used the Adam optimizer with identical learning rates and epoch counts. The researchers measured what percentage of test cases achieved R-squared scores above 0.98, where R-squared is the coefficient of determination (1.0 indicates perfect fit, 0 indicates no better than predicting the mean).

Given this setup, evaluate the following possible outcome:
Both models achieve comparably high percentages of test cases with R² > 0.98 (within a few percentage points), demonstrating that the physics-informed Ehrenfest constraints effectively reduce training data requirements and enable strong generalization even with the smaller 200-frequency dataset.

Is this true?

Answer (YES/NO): NO